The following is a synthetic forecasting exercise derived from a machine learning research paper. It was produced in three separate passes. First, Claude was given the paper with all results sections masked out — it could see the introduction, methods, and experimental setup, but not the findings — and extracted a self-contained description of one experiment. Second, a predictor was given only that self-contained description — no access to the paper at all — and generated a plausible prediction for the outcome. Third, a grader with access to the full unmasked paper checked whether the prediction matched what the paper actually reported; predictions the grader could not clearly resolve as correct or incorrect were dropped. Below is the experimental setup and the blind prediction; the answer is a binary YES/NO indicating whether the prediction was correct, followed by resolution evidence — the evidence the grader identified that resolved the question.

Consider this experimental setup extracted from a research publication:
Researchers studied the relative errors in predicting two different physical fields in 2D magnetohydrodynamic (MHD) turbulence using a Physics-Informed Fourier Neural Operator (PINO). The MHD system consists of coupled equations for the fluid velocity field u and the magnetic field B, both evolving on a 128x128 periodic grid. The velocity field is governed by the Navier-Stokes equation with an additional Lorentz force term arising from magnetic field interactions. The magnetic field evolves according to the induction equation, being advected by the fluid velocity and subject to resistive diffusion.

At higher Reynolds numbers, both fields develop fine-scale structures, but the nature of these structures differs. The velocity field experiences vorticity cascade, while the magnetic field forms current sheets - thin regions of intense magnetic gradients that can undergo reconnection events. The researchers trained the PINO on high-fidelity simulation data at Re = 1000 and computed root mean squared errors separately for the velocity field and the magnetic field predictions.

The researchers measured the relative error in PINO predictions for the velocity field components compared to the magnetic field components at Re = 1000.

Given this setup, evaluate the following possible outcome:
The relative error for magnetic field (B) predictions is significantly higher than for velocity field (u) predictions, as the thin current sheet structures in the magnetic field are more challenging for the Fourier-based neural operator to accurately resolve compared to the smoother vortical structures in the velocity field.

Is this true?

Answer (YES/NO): YES